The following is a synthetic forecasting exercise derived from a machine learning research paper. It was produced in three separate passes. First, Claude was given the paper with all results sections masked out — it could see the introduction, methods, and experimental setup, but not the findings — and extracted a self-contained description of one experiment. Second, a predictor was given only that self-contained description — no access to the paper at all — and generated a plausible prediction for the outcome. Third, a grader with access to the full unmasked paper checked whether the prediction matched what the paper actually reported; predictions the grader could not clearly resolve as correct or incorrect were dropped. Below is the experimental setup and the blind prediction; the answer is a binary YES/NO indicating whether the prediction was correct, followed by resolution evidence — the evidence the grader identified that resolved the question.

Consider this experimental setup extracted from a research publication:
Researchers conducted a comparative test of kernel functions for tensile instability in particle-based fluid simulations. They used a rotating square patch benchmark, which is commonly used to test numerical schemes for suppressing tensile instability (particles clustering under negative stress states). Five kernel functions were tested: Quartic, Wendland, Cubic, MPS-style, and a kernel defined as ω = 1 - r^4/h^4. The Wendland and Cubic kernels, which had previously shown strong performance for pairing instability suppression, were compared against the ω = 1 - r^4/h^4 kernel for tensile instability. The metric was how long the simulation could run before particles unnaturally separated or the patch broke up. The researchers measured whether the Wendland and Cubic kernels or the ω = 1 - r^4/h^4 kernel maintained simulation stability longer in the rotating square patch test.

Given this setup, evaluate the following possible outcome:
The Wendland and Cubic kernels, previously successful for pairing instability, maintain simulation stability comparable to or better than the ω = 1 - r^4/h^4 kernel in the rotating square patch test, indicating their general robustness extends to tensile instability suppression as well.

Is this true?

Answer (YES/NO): NO